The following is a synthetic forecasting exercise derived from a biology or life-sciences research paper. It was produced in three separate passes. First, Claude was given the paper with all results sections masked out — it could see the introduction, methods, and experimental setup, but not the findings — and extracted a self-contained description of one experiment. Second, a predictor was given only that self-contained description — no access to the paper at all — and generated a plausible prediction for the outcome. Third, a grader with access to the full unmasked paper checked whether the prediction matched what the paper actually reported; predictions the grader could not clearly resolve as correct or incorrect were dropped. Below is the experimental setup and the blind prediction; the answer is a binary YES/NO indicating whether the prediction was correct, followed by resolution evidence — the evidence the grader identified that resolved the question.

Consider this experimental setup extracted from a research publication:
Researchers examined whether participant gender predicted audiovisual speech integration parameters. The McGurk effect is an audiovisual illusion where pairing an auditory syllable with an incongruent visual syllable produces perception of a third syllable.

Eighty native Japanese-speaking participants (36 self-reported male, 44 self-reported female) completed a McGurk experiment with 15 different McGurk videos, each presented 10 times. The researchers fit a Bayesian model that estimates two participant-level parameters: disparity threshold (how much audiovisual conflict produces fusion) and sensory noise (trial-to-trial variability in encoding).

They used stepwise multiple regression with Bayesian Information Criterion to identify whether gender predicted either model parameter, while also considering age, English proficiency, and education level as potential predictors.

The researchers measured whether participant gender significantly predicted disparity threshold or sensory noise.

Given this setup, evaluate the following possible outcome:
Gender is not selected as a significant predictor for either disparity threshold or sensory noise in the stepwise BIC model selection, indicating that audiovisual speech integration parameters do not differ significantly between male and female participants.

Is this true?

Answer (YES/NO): YES